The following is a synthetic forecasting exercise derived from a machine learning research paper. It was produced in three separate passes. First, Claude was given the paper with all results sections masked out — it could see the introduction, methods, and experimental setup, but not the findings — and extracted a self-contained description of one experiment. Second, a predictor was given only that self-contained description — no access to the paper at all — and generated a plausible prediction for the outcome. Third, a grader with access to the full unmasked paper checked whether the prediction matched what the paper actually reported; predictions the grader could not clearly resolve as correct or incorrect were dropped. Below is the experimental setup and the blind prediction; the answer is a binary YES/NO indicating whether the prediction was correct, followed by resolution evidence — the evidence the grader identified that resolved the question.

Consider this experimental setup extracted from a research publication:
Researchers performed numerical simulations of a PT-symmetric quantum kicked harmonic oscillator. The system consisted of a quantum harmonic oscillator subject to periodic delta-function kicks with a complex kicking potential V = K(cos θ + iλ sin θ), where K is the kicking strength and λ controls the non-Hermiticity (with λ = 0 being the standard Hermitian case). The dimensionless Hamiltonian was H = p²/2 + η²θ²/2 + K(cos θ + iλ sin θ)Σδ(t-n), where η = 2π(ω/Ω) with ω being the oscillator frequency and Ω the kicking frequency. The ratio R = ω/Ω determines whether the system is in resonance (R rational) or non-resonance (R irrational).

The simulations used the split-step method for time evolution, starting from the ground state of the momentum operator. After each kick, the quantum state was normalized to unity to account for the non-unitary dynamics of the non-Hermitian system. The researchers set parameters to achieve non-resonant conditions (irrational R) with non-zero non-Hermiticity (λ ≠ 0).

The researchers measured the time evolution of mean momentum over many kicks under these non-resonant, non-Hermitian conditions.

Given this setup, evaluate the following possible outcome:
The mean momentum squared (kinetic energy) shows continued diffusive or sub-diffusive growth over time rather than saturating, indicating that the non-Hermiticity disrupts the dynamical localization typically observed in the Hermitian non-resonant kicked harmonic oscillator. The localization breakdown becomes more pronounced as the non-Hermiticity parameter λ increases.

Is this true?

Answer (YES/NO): NO